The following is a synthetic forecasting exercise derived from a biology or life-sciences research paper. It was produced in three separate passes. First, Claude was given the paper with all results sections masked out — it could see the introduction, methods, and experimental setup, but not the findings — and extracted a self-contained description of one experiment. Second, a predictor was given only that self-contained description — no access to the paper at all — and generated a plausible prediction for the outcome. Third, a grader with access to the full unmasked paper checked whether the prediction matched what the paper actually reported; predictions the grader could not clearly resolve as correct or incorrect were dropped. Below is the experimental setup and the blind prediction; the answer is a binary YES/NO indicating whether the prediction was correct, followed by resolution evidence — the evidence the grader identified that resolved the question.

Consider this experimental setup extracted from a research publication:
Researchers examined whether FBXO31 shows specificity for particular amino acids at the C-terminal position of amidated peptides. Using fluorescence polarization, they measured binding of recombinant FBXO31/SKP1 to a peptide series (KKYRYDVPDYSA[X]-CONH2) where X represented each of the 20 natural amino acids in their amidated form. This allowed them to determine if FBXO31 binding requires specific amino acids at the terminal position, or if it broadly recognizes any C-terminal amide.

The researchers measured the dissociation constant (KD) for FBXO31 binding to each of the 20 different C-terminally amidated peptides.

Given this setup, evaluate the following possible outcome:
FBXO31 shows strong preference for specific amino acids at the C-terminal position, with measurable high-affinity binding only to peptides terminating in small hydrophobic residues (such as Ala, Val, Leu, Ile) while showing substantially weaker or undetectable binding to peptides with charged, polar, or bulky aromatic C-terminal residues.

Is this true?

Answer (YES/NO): NO